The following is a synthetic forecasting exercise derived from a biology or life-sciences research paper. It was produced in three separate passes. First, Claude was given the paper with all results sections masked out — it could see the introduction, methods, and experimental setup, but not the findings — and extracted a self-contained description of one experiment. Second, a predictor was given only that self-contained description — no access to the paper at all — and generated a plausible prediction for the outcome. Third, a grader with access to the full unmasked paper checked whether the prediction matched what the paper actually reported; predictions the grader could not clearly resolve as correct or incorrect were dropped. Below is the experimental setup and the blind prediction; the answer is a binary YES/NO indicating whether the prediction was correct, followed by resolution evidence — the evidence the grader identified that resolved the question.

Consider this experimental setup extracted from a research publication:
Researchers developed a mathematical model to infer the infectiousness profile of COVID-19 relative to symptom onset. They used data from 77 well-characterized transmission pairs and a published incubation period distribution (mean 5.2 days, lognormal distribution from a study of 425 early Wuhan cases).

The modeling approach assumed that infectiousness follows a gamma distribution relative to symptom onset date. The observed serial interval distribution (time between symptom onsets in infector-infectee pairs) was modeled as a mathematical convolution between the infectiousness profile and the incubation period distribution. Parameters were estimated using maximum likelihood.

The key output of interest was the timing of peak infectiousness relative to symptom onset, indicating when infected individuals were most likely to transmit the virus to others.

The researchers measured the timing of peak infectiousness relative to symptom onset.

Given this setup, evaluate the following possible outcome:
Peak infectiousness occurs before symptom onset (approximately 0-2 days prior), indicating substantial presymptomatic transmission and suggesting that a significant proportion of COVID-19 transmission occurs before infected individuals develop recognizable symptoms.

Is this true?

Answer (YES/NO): YES